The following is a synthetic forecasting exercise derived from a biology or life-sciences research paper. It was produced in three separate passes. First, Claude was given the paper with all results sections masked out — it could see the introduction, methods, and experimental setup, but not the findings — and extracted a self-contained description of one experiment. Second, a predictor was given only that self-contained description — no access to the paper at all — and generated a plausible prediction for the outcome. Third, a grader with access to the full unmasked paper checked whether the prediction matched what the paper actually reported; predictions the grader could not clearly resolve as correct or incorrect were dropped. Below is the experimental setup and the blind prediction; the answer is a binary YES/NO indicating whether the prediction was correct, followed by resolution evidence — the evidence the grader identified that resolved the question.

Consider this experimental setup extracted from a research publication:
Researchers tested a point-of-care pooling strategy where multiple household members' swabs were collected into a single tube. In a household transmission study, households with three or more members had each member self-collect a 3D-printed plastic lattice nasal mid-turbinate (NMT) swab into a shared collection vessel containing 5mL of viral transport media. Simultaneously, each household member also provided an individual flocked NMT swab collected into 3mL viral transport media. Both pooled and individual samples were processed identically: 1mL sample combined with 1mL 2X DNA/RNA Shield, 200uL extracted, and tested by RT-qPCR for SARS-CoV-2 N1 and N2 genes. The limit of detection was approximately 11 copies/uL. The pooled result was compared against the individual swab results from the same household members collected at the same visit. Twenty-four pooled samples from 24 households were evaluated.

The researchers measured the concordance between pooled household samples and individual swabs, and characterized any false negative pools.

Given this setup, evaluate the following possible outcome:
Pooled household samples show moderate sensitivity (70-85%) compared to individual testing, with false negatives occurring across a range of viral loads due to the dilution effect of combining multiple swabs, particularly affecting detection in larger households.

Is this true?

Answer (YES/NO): NO